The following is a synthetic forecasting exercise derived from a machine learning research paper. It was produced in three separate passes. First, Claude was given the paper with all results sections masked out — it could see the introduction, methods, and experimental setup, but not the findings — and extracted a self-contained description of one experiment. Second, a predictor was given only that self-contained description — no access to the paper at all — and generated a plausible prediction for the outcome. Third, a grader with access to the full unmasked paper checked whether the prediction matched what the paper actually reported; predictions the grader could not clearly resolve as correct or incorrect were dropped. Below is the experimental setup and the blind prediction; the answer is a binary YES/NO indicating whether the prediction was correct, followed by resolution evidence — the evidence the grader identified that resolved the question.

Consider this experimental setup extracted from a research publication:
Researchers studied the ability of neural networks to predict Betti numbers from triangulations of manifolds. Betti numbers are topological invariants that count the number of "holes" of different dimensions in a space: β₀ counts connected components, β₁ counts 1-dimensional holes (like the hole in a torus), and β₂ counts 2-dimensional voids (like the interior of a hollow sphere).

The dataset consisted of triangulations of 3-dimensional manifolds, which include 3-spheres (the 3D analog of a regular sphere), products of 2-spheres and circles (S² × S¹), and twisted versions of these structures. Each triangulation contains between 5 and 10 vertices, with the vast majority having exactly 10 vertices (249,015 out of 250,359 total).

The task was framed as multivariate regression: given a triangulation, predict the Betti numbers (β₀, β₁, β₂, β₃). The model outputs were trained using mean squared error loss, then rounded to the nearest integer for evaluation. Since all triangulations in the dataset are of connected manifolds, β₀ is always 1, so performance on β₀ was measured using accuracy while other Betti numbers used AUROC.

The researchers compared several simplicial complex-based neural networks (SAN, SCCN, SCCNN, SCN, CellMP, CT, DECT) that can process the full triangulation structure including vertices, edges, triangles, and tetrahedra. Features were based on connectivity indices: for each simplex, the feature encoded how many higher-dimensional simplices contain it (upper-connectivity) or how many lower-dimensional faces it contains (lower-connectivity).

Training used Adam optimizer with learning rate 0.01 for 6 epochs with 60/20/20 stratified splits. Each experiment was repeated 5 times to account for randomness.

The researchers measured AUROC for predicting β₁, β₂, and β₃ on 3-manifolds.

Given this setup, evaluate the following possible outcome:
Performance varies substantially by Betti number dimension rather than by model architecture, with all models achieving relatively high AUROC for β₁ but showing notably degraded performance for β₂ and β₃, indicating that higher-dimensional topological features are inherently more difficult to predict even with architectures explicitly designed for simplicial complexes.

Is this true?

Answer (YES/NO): NO